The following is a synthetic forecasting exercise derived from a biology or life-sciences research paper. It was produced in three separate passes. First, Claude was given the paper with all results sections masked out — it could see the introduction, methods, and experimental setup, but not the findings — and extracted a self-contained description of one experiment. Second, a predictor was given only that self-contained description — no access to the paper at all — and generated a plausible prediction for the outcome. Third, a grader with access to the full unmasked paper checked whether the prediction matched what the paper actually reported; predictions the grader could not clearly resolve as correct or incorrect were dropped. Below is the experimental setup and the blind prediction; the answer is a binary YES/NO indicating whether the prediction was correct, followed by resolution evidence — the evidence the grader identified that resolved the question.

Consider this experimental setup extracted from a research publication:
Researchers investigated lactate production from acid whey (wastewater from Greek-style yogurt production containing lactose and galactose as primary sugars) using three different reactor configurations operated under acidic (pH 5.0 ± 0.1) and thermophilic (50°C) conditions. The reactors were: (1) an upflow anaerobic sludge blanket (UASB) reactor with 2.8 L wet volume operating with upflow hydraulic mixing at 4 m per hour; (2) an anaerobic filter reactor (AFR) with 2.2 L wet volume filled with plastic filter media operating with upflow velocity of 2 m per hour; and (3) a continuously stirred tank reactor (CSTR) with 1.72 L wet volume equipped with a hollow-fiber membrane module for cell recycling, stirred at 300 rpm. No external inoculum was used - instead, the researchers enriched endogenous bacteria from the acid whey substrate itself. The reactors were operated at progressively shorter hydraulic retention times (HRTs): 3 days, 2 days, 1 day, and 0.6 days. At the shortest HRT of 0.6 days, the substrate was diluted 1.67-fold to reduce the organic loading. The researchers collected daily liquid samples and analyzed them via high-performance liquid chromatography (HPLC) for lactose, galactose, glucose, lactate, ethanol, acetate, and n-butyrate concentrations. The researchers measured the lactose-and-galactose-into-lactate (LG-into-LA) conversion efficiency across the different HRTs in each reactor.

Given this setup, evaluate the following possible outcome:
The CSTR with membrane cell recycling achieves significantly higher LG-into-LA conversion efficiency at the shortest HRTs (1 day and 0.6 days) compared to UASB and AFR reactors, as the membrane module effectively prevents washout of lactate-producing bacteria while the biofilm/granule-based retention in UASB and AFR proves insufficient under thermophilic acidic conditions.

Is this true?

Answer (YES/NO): NO